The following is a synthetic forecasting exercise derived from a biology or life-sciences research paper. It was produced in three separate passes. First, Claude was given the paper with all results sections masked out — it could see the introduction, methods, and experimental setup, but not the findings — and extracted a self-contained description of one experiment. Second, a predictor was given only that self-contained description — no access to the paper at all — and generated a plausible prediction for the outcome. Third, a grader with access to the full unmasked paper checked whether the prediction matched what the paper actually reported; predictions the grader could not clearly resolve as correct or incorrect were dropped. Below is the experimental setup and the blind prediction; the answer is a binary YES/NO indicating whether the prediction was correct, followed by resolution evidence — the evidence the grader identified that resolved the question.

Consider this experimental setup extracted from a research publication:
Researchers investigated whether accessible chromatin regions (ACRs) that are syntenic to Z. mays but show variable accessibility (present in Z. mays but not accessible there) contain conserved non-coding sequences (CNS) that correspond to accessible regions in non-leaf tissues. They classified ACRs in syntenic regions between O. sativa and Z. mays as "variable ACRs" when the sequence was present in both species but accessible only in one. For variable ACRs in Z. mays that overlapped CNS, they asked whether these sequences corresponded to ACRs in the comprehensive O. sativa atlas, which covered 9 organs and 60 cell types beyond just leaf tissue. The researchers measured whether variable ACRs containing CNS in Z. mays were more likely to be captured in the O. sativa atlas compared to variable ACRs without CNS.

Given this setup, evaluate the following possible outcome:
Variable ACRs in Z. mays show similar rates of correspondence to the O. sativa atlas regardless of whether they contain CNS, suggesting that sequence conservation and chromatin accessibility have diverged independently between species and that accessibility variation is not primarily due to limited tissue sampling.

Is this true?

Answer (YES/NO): NO